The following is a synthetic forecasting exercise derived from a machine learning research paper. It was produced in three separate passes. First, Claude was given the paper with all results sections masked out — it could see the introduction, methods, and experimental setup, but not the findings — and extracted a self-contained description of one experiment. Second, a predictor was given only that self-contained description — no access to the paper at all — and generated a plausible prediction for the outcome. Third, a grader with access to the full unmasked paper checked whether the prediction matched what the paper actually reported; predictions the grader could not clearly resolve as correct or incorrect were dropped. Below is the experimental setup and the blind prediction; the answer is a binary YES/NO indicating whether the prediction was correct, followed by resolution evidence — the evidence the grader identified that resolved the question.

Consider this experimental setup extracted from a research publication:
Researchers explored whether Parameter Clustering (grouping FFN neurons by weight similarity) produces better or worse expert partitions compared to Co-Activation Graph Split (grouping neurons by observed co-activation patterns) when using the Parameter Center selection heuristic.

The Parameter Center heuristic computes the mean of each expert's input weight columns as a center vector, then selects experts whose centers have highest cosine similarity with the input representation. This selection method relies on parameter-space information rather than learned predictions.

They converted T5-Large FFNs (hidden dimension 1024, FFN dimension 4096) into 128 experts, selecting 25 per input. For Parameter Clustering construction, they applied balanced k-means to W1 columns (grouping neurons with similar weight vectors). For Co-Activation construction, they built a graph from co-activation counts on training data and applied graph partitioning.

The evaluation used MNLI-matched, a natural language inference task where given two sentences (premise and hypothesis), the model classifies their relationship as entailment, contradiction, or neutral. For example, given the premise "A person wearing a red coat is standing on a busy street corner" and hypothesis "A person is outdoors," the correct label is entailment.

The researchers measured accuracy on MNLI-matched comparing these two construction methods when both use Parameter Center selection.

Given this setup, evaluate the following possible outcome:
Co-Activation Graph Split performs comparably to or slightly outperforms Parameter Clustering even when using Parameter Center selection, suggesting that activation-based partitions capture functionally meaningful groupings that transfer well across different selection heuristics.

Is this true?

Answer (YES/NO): NO